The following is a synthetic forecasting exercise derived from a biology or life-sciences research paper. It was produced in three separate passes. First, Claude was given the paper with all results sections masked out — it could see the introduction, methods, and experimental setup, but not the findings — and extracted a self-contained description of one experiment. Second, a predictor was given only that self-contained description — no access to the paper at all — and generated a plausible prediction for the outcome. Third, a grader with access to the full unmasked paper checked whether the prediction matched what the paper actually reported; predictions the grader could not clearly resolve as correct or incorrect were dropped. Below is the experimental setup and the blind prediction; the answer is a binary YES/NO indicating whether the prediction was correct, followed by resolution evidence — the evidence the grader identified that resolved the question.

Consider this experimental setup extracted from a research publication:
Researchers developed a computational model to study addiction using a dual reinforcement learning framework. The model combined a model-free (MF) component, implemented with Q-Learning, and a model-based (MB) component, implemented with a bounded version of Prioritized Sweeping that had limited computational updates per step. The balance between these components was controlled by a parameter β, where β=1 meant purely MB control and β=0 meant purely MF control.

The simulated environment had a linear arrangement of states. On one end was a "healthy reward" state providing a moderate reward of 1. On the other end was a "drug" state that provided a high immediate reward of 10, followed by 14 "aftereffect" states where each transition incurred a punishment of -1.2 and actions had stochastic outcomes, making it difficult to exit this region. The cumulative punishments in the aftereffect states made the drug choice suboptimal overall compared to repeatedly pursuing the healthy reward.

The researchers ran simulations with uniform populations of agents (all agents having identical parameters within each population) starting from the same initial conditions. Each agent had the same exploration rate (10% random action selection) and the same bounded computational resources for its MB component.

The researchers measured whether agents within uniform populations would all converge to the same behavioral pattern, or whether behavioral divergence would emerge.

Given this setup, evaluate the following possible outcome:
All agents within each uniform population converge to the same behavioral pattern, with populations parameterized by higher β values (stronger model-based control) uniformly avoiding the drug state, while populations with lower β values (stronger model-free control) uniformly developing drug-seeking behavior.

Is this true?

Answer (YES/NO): NO